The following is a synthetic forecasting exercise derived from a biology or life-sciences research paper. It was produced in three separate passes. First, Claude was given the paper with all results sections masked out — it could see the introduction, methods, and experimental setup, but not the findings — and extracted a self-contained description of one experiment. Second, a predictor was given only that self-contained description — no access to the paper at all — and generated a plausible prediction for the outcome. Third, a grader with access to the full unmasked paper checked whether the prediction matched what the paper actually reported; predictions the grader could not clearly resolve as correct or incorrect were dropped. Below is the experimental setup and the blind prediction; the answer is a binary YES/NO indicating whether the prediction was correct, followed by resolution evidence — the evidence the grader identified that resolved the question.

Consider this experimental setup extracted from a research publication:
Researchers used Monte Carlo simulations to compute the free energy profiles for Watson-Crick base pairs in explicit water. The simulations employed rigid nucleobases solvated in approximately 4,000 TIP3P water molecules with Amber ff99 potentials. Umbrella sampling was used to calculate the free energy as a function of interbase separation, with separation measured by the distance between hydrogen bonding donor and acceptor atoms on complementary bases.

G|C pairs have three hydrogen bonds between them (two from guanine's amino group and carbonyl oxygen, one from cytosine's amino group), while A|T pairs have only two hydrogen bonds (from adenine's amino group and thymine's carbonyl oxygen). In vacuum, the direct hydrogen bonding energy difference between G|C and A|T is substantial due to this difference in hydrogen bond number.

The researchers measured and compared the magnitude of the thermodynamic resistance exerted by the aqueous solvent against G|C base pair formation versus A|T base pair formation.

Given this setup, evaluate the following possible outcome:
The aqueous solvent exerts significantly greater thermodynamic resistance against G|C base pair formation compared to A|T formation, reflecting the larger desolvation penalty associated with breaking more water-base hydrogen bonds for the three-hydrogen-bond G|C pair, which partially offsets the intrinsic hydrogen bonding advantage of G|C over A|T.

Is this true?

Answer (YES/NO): YES